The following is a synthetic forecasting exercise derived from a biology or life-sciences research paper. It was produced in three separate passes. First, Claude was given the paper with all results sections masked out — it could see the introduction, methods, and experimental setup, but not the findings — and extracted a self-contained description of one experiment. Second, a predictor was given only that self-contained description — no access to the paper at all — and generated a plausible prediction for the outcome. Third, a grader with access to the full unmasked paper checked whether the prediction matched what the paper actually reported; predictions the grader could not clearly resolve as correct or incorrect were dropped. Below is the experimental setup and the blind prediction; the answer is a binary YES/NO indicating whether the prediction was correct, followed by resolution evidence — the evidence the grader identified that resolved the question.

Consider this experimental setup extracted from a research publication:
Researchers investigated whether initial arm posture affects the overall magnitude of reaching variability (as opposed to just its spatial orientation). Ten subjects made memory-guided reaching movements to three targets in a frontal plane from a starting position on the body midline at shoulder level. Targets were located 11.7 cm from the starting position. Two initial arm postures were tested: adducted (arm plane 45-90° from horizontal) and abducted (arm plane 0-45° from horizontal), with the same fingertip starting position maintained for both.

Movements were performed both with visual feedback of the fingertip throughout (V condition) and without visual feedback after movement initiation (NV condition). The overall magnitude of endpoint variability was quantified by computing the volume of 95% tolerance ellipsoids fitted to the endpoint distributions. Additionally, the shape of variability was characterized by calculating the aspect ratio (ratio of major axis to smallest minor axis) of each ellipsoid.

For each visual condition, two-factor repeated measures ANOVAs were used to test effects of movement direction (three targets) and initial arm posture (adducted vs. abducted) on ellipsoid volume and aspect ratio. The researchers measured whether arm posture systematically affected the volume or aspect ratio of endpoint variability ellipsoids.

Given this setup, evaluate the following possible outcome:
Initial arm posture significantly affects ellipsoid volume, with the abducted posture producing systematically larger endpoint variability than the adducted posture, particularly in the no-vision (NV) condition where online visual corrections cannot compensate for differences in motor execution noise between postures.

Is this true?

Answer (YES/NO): NO